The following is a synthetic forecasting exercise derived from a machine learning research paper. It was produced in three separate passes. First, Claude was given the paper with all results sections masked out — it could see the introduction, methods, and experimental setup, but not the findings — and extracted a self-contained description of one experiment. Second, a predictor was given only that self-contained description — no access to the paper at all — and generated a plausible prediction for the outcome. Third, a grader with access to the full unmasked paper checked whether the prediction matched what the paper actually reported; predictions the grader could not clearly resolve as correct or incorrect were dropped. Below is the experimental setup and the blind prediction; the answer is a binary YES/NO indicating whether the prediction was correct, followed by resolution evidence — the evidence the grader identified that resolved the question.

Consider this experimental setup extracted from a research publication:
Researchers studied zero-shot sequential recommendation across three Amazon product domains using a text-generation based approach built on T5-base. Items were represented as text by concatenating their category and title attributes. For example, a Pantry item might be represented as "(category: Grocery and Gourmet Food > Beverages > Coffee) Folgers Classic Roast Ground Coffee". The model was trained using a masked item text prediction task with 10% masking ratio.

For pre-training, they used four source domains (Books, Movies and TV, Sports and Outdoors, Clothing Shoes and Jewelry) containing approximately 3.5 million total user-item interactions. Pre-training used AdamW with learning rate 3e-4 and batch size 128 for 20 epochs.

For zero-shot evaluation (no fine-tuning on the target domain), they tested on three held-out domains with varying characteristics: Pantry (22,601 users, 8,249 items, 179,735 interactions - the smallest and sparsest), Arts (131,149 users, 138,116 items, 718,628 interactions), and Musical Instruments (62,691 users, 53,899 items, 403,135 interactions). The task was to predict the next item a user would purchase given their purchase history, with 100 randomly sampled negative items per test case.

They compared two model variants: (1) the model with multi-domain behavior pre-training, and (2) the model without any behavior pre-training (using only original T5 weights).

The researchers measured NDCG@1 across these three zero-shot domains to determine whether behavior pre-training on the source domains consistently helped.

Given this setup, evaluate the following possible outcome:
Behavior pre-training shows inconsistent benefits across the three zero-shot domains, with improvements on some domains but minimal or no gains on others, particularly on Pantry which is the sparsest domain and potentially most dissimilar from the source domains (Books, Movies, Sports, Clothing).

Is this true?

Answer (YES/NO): NO